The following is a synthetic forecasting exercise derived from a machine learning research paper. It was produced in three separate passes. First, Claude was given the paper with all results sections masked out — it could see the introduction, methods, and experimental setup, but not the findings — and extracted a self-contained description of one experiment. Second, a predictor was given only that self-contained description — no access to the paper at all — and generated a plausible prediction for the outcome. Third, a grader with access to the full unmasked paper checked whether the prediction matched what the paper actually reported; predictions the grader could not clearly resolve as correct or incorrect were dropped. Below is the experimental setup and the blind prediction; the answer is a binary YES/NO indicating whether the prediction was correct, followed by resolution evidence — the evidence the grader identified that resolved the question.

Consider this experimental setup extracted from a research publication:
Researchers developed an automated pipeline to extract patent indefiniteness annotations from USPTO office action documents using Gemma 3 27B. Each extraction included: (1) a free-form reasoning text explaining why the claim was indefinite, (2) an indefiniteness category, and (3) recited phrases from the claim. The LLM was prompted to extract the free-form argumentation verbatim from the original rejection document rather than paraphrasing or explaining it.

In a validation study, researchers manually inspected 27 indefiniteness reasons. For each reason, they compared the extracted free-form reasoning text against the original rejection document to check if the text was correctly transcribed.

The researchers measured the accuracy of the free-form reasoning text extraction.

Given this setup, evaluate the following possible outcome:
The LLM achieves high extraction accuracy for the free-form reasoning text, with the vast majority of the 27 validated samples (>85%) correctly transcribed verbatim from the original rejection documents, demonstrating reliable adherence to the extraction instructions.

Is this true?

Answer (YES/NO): YES